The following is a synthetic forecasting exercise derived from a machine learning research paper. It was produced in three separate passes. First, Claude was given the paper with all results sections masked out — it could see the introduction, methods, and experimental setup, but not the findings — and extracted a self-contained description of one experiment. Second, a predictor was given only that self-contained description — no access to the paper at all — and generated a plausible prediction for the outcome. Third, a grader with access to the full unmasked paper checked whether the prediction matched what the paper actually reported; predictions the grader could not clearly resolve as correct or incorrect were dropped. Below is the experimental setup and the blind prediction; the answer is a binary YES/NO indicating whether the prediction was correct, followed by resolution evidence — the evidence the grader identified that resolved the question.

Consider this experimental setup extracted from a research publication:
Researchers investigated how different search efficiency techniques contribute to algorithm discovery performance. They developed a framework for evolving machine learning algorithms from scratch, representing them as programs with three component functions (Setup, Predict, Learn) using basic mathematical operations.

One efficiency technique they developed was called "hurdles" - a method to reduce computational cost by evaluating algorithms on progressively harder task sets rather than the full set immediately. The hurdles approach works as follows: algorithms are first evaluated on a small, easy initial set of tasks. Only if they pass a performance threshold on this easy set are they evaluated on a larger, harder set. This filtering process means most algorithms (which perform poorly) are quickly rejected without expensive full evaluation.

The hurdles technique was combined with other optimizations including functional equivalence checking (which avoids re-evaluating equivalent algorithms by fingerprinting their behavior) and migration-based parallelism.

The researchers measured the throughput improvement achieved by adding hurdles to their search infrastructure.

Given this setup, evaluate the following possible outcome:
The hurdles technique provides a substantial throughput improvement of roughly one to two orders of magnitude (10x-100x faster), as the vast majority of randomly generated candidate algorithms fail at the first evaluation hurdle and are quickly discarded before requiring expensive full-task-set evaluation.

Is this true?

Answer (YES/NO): NO